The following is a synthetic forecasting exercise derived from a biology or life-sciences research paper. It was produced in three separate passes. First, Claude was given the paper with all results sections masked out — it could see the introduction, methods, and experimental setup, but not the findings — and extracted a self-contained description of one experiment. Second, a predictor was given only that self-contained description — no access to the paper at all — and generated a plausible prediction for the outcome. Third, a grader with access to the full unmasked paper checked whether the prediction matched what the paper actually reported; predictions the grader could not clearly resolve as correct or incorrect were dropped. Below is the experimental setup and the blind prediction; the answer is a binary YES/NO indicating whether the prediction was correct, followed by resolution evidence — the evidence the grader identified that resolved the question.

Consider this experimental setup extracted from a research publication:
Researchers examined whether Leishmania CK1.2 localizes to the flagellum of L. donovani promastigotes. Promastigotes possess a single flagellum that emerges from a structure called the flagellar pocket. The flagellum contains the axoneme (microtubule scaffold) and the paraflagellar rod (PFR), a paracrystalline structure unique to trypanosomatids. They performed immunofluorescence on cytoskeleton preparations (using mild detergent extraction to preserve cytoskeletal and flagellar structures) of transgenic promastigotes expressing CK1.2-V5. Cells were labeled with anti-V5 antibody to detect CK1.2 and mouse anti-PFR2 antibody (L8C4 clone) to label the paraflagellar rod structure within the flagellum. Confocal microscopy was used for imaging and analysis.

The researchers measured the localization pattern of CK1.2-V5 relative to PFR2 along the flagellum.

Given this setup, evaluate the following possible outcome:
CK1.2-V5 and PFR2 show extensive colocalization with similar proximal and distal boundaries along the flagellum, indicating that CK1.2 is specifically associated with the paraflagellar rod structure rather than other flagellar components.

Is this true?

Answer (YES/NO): NO